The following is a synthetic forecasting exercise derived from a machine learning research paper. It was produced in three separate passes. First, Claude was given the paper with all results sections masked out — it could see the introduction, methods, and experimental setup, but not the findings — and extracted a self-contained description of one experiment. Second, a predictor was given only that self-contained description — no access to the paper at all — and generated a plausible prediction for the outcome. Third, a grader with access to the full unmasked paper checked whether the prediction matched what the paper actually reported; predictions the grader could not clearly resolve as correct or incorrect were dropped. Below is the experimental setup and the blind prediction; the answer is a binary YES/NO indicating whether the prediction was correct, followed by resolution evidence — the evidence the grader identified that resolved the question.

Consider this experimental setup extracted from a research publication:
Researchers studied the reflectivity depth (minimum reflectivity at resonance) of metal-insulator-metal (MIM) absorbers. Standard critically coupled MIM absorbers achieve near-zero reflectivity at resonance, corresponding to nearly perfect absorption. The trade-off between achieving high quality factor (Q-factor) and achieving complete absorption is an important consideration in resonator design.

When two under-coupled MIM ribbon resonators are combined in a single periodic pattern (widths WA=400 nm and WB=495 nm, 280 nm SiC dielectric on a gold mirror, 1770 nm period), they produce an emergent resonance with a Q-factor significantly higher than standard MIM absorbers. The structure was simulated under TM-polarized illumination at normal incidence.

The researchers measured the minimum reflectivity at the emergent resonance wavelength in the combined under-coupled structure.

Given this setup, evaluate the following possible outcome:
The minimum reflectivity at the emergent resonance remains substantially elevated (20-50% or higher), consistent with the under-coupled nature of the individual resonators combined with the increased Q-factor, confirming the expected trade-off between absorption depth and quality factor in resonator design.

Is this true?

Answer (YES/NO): NO